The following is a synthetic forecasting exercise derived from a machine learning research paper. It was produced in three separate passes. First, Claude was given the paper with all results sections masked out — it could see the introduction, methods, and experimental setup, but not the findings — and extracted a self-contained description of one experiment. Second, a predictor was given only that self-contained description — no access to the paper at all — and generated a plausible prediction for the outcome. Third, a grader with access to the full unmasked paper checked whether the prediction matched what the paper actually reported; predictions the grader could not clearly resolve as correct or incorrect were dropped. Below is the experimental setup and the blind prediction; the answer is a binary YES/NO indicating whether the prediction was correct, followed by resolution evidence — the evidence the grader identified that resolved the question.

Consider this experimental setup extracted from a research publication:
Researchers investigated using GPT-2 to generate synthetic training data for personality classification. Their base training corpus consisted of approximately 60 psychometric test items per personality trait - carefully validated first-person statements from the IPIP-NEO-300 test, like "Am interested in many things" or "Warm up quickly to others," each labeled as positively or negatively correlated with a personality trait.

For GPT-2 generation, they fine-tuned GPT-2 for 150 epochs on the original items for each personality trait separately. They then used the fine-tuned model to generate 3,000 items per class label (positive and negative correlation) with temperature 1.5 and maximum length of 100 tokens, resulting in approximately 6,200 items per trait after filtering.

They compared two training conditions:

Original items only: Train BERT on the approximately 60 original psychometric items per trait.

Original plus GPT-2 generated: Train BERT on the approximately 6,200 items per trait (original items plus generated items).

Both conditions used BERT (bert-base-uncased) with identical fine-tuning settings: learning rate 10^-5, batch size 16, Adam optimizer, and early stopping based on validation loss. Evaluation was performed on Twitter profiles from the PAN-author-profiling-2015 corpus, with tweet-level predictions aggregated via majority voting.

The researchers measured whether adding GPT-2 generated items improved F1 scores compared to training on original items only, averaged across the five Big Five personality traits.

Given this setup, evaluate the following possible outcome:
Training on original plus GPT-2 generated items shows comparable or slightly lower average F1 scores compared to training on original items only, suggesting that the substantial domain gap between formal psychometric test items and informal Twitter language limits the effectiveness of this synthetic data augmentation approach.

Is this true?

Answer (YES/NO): NO